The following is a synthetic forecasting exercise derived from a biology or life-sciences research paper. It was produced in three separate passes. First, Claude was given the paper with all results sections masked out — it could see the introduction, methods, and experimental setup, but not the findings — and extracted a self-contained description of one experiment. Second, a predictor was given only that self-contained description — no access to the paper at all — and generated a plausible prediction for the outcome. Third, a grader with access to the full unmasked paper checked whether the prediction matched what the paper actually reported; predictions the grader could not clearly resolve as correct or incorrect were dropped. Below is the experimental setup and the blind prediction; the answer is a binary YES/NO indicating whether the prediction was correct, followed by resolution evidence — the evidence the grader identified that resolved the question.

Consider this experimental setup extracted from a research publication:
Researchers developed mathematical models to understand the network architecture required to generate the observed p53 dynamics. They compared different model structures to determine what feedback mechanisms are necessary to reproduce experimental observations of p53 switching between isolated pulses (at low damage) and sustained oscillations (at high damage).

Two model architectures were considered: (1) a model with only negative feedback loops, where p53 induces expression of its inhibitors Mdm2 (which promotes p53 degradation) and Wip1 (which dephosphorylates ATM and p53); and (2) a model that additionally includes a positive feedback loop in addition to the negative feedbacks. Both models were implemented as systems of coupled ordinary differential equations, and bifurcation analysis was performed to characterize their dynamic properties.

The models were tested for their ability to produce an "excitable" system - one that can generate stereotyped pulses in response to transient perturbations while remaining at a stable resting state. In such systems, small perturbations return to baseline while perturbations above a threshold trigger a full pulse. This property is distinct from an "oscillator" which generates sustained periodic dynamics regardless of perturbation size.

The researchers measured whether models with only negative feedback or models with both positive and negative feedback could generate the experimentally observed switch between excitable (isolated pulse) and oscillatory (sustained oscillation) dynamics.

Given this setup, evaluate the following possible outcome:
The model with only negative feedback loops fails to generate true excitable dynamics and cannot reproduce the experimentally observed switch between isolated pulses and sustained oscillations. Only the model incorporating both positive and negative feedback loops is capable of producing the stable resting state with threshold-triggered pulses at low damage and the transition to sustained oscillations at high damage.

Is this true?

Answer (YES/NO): YES